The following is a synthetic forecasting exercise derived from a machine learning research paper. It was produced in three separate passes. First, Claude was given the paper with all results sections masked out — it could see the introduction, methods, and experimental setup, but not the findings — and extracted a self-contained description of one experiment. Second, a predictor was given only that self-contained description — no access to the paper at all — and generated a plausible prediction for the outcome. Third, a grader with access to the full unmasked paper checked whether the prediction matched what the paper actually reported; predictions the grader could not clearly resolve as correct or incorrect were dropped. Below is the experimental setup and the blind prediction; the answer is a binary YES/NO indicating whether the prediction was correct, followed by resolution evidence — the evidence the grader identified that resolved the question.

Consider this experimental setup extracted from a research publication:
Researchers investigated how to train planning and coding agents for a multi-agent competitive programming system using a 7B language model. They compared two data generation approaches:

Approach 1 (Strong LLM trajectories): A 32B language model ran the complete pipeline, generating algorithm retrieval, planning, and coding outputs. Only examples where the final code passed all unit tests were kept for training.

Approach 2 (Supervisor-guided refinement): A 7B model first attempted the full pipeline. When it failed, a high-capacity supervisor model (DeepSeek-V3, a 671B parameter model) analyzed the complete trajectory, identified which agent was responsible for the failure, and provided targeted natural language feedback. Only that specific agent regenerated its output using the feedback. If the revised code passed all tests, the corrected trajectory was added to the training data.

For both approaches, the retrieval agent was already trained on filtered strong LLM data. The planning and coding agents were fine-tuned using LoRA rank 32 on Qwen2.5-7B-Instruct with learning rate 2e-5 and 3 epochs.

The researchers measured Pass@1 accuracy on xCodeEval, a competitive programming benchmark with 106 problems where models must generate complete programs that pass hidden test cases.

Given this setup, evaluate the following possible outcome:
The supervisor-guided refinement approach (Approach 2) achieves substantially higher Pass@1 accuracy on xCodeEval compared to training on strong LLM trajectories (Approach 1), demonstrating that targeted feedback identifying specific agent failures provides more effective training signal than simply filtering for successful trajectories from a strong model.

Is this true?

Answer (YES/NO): YES